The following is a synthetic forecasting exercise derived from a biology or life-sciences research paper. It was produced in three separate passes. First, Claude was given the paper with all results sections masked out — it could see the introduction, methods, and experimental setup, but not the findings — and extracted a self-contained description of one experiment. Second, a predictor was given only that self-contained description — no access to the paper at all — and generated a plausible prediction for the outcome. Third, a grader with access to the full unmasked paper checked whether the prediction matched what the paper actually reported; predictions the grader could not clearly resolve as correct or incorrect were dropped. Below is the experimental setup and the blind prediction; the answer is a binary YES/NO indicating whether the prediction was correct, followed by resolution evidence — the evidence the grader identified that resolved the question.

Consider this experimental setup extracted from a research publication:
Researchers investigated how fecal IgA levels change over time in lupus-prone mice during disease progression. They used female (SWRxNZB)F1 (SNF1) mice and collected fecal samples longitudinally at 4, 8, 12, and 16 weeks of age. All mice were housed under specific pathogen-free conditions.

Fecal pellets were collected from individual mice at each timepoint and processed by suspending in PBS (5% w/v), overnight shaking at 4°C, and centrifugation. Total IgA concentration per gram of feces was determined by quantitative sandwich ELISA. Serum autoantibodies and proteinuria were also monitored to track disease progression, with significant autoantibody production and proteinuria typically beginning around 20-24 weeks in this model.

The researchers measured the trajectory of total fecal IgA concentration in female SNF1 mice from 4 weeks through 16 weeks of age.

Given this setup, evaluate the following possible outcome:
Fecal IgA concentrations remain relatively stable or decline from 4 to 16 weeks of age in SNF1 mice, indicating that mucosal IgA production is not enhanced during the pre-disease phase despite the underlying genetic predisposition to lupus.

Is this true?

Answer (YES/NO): NO